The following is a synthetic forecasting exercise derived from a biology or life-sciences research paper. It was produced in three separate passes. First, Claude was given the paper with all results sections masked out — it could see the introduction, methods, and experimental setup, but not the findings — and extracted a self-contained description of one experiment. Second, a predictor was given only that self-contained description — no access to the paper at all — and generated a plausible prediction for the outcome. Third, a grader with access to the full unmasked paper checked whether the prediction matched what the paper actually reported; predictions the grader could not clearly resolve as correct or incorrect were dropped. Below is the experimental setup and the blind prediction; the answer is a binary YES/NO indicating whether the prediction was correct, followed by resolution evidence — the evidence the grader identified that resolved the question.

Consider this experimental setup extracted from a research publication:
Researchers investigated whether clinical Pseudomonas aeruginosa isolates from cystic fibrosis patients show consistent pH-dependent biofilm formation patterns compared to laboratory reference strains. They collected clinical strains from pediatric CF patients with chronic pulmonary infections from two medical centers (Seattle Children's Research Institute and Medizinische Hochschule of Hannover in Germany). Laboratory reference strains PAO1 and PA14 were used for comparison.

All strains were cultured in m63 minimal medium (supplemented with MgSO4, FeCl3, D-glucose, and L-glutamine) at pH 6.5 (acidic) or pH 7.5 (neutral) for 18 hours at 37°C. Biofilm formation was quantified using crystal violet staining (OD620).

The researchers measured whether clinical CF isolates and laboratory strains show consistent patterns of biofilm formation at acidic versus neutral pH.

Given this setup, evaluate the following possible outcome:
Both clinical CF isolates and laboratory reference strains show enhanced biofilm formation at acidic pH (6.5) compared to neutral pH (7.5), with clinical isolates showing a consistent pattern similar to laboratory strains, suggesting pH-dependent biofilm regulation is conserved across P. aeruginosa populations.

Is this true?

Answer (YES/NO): NO